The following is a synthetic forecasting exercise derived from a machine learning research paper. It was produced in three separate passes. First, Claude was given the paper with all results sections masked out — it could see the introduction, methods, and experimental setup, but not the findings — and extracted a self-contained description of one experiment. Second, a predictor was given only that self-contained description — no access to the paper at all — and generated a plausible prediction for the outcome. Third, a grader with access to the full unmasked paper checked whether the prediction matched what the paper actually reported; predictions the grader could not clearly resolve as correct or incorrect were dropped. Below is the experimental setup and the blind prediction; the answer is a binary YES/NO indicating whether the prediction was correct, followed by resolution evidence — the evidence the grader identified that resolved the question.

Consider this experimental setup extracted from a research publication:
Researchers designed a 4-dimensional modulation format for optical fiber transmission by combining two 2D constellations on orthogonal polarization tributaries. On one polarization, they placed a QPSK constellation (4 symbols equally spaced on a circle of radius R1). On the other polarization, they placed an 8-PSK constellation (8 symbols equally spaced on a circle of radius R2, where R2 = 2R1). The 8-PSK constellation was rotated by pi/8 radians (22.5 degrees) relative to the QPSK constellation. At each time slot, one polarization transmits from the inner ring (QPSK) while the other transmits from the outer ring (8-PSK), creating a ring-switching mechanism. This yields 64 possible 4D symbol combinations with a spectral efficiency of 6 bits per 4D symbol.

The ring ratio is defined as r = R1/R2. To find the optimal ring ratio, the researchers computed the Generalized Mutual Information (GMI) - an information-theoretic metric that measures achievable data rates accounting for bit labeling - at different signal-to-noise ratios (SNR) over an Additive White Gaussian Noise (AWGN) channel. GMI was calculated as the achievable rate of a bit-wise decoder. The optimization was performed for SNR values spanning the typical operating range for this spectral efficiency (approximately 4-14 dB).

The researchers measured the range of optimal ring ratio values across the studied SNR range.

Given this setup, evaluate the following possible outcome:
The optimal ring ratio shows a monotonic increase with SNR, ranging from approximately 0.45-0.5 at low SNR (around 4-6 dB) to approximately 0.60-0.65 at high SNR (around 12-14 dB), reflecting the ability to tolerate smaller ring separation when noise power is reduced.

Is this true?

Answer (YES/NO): NO